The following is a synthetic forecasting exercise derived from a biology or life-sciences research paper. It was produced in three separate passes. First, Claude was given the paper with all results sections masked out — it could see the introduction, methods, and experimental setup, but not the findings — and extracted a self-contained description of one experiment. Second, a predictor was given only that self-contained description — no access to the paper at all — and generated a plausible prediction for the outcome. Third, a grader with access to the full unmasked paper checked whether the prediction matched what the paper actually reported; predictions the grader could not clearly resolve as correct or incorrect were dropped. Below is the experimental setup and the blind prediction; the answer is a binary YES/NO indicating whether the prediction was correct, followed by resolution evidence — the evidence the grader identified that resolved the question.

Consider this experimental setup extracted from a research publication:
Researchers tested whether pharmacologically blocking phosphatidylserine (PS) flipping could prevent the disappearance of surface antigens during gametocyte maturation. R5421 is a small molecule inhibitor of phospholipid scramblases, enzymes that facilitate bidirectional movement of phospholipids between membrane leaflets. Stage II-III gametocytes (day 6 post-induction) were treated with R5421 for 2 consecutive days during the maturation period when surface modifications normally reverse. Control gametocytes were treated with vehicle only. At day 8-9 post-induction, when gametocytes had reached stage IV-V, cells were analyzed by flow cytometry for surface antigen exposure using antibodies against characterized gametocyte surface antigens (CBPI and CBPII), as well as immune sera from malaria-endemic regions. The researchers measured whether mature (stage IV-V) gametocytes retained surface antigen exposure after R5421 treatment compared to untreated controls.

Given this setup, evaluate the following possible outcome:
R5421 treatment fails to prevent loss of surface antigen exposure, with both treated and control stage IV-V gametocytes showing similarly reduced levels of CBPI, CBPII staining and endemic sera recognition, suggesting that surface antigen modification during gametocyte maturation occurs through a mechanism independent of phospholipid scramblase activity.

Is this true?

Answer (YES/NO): YES